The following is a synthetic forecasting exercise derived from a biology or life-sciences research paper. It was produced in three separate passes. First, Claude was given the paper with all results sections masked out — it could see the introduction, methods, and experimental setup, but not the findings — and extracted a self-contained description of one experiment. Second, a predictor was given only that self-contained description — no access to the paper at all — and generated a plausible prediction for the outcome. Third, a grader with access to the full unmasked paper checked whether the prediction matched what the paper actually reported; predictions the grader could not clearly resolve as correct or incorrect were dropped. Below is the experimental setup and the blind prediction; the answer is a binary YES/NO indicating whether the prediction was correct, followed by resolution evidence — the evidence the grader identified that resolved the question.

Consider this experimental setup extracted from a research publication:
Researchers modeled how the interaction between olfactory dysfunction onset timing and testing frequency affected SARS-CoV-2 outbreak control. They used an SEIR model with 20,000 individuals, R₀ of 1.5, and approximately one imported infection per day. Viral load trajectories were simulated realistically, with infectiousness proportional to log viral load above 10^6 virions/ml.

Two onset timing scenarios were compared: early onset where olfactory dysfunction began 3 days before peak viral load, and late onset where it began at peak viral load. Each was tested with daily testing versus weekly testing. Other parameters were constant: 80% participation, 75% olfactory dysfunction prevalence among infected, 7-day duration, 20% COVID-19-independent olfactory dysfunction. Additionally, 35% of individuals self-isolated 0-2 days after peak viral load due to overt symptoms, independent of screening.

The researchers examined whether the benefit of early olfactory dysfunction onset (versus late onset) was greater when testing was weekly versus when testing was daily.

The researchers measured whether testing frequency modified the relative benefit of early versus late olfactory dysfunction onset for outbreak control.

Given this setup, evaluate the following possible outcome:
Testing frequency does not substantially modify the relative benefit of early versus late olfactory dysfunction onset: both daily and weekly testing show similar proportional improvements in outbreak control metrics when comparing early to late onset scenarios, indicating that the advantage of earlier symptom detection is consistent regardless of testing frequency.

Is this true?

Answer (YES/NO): NO